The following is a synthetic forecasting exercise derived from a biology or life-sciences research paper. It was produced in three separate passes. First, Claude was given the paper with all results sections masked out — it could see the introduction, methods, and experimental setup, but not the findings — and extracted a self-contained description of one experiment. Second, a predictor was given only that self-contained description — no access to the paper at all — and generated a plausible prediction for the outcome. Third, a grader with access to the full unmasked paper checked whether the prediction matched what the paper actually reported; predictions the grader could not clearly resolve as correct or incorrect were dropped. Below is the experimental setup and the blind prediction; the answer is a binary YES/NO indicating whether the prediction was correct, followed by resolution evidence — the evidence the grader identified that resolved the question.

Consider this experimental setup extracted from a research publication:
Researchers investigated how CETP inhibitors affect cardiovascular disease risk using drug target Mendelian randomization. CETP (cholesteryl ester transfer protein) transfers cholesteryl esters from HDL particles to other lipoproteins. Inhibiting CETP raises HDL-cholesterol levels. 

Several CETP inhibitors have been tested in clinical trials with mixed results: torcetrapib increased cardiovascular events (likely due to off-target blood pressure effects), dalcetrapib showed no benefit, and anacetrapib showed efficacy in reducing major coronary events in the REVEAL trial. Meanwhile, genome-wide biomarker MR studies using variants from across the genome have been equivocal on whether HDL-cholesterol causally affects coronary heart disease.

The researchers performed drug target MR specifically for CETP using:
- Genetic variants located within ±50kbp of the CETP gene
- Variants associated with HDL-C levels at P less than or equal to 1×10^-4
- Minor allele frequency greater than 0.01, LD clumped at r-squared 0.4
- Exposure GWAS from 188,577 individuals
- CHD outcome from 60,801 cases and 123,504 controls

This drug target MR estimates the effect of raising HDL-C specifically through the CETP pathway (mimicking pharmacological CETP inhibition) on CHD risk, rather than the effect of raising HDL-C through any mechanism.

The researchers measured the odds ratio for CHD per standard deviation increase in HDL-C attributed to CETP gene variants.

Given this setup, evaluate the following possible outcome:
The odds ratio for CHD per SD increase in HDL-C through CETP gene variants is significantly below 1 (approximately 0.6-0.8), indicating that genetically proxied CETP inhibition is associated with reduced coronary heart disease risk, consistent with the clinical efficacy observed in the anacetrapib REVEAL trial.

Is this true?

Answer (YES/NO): NO